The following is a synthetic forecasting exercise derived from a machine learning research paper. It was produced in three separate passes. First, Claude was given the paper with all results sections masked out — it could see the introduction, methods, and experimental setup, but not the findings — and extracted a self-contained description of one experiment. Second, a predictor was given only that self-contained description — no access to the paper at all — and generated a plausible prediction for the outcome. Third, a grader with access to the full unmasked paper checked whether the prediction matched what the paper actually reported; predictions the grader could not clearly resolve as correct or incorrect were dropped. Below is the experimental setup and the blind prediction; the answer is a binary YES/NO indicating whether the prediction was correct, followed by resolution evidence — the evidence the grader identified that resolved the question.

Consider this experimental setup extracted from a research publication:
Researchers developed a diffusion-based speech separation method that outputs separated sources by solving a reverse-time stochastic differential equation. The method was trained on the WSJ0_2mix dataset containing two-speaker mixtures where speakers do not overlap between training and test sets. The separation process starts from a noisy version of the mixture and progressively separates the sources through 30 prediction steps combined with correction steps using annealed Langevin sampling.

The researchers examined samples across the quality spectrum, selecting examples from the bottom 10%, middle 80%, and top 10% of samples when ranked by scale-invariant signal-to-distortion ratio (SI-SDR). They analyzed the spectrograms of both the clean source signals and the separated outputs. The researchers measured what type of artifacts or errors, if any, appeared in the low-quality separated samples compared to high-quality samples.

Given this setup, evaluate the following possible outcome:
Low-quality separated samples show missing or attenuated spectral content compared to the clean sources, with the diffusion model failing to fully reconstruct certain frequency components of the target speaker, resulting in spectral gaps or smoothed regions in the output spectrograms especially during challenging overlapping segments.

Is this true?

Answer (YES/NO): NO